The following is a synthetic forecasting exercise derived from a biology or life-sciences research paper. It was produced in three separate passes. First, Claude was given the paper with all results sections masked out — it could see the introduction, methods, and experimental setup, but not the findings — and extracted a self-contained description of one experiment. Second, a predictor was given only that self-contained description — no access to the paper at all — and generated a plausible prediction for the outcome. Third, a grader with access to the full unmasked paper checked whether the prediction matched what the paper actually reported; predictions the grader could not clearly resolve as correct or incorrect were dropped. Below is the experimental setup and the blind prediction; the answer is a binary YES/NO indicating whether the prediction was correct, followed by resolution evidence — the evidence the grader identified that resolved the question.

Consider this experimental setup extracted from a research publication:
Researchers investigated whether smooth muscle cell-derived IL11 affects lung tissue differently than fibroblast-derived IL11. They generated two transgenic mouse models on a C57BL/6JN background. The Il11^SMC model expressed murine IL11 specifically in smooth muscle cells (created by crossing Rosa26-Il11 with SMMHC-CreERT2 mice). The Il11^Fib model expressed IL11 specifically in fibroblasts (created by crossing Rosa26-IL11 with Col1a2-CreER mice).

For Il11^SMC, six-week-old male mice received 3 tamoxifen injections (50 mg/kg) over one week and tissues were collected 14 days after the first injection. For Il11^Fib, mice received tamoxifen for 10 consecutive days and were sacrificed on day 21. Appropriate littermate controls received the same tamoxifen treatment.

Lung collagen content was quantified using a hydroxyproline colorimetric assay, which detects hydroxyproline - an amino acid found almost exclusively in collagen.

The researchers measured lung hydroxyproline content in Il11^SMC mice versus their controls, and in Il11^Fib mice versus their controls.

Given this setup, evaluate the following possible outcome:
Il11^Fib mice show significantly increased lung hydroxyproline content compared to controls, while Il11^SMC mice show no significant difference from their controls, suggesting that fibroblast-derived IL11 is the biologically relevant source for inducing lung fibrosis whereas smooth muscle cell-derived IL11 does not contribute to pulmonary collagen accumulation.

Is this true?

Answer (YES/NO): NO